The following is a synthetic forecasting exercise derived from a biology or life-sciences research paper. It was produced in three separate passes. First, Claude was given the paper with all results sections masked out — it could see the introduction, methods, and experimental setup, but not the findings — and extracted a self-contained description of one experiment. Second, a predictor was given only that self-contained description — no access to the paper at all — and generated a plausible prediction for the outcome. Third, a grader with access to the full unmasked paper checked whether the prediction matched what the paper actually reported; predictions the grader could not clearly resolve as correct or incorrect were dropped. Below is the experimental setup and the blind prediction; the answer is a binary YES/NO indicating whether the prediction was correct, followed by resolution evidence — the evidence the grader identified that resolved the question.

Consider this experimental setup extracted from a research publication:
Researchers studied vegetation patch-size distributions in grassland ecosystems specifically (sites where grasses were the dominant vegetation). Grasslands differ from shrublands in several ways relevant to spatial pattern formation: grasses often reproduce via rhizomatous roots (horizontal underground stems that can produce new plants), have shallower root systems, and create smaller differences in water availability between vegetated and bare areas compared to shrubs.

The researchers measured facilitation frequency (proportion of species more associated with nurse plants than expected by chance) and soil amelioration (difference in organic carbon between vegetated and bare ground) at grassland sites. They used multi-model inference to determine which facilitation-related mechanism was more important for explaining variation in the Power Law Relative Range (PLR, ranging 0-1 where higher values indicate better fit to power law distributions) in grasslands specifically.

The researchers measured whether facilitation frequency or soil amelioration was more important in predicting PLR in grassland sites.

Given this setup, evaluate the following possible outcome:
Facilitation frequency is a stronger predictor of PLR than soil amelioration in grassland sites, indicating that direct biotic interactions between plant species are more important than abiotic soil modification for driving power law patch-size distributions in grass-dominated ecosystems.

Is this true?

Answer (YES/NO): YES